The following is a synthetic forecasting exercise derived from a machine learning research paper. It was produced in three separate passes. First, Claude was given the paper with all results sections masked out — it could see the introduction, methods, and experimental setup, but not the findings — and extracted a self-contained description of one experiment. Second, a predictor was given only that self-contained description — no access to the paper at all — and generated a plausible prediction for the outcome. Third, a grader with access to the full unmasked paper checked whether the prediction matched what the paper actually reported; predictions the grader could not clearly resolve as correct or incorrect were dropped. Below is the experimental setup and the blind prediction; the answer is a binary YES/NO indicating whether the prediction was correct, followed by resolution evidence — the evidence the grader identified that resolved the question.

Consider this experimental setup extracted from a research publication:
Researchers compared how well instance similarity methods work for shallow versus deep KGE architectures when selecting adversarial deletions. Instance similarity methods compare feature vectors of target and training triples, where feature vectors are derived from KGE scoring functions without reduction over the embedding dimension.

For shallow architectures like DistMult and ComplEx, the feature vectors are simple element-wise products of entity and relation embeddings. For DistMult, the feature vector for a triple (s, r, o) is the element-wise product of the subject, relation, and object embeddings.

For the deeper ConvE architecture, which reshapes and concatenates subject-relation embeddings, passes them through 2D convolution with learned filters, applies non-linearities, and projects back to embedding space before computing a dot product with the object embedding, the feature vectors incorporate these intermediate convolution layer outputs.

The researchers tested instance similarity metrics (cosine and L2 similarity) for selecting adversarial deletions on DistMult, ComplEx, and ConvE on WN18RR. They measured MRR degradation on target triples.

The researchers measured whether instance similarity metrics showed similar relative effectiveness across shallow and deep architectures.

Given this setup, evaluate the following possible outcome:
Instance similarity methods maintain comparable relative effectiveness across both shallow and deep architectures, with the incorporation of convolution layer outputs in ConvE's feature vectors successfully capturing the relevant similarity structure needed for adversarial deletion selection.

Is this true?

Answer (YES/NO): NO